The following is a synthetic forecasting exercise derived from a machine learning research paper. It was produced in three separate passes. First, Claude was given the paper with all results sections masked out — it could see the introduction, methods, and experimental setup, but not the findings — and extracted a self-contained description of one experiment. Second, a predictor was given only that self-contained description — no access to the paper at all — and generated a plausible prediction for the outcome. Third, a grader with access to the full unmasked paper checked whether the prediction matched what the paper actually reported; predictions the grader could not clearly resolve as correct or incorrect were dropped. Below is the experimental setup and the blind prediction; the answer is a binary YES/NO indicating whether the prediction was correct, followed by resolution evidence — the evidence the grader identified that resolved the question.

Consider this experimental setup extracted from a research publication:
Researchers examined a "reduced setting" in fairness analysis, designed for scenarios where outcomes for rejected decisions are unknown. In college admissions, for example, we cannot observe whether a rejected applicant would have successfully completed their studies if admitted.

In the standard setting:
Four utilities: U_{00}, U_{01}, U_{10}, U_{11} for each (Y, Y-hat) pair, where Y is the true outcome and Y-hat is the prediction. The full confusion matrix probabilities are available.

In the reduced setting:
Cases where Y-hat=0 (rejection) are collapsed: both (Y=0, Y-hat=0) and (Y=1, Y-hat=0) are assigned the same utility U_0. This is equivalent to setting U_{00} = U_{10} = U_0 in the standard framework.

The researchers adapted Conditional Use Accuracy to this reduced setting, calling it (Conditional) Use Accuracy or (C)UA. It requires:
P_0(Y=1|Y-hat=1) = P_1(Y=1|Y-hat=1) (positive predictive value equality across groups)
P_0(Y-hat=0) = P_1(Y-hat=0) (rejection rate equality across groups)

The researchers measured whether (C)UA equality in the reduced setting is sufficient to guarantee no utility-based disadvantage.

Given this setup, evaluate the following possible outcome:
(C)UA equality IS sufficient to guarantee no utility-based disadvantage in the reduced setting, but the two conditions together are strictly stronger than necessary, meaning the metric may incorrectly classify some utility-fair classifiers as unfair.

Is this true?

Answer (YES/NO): NO